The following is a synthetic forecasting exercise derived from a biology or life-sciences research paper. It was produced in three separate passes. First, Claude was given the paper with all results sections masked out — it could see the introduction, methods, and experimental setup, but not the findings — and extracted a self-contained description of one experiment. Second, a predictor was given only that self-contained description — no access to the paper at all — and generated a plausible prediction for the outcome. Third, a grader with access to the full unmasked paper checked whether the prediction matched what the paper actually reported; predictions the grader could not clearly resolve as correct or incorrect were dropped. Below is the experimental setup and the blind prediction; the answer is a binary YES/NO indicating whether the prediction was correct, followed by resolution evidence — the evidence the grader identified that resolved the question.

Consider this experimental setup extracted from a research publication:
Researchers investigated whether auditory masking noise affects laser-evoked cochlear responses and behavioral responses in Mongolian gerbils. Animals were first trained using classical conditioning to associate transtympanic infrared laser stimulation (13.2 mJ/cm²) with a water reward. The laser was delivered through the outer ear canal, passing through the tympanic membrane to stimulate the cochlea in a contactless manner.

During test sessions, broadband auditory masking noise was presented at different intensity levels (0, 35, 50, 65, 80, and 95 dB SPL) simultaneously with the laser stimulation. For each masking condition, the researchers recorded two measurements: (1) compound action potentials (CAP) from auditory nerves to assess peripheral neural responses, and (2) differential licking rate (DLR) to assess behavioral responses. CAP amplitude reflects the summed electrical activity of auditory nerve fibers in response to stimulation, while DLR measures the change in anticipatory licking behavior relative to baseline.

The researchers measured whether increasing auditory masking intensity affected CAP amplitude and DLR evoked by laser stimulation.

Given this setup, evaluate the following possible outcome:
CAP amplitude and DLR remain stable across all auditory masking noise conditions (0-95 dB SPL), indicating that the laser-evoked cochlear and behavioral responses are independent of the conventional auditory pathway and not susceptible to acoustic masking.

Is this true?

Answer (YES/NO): NO